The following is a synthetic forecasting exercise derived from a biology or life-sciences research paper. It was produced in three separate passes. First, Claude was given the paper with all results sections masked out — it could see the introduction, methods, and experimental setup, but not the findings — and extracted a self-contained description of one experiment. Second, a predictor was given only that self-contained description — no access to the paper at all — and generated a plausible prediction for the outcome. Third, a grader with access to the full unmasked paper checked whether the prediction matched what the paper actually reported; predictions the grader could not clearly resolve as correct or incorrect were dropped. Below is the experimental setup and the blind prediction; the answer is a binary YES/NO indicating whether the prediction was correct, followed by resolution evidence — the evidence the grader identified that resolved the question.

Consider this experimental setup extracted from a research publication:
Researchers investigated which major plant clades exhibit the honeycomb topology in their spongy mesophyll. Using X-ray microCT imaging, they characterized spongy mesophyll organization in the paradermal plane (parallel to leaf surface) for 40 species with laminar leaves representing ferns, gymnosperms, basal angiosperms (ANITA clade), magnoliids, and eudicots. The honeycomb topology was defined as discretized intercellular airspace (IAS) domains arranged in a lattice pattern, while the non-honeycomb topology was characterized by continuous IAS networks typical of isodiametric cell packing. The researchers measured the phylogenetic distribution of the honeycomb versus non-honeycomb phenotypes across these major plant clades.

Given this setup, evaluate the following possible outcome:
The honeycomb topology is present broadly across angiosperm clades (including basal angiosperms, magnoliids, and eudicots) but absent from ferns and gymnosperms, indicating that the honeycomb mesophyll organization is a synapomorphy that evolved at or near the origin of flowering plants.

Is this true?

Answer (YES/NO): NO